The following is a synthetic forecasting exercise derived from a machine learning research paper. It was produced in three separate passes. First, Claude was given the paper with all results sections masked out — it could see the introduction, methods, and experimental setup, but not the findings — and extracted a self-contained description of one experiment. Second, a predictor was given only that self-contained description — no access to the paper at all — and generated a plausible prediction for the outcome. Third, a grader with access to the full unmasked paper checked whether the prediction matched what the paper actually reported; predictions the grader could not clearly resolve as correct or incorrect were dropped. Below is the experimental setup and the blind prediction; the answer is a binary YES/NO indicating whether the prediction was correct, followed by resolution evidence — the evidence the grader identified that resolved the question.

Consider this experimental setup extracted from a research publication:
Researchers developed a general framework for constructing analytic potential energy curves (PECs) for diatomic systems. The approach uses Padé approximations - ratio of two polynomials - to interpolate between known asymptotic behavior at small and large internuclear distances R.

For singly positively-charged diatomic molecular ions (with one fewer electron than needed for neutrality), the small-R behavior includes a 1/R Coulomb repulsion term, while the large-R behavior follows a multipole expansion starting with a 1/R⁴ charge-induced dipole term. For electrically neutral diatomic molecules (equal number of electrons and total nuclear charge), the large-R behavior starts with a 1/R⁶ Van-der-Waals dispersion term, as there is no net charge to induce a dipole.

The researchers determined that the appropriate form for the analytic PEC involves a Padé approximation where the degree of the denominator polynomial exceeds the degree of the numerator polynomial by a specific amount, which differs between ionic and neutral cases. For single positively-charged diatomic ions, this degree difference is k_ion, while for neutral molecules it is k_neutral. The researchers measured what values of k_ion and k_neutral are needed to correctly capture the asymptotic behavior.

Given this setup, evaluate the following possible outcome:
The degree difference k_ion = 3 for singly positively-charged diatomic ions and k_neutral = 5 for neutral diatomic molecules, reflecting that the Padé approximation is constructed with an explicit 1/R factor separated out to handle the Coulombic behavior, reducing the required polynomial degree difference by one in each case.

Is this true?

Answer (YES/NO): NO